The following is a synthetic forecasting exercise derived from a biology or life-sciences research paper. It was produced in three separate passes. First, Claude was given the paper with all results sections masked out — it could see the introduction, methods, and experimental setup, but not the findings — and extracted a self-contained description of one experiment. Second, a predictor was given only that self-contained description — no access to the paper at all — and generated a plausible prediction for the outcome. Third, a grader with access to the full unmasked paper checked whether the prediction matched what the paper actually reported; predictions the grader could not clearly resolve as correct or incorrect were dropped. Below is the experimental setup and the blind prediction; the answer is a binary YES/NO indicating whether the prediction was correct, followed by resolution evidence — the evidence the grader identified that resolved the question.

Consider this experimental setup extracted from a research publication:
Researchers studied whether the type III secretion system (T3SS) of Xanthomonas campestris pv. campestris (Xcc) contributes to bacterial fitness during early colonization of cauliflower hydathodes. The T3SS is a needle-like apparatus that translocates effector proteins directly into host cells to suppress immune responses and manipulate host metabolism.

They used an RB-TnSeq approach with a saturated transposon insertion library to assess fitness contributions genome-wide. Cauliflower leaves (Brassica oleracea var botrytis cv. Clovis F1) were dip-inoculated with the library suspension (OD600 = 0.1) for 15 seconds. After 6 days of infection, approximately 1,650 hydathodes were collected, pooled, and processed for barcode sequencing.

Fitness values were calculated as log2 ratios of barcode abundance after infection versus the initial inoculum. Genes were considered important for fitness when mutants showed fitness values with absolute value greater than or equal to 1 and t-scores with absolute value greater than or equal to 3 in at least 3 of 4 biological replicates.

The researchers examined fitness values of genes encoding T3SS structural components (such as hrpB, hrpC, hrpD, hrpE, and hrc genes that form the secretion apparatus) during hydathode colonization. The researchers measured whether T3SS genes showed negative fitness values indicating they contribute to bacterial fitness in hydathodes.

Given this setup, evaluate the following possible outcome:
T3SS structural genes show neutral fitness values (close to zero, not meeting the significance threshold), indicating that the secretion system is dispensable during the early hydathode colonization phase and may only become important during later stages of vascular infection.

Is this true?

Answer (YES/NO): NO